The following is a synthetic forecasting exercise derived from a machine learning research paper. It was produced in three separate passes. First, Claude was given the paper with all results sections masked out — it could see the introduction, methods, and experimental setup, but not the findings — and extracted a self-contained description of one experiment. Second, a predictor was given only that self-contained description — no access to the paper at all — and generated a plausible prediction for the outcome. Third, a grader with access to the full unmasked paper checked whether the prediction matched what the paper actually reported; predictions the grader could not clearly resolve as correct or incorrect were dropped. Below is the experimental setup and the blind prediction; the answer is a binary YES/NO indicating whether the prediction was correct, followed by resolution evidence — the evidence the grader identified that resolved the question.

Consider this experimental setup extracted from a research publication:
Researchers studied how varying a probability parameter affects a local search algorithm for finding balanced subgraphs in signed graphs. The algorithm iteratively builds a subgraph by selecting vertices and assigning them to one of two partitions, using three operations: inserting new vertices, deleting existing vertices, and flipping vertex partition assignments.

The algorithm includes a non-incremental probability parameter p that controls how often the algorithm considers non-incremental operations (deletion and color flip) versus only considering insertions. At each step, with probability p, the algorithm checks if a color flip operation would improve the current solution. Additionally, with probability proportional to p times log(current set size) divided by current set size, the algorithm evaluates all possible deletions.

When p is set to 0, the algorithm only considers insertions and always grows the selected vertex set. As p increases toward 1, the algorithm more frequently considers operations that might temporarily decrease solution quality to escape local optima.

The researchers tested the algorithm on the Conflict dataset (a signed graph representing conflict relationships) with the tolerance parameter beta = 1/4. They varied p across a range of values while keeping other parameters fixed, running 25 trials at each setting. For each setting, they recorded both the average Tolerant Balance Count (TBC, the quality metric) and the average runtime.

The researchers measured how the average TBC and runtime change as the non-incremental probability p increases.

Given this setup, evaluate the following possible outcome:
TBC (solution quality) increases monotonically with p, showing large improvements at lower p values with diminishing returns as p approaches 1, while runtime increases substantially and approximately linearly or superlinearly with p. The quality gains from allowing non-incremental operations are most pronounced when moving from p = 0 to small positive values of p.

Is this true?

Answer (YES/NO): NO